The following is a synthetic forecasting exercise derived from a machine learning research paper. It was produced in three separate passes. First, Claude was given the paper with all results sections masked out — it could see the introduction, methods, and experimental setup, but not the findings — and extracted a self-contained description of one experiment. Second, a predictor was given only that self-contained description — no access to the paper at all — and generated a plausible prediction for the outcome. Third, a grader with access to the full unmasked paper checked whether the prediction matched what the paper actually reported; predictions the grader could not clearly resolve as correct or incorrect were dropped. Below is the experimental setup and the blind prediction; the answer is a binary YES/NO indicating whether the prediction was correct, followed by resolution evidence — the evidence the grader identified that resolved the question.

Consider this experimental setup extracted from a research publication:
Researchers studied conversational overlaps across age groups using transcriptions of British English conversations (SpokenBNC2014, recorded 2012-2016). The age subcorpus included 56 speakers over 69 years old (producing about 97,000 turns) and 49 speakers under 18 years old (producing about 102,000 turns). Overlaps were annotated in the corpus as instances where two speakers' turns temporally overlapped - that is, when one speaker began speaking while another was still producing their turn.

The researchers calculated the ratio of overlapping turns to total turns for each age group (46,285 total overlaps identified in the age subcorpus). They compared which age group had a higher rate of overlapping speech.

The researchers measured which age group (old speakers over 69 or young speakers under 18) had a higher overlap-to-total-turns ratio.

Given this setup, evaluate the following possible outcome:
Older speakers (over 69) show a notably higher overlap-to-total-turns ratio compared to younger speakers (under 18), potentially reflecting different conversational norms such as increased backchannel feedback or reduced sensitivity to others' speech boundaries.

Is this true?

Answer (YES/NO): NO